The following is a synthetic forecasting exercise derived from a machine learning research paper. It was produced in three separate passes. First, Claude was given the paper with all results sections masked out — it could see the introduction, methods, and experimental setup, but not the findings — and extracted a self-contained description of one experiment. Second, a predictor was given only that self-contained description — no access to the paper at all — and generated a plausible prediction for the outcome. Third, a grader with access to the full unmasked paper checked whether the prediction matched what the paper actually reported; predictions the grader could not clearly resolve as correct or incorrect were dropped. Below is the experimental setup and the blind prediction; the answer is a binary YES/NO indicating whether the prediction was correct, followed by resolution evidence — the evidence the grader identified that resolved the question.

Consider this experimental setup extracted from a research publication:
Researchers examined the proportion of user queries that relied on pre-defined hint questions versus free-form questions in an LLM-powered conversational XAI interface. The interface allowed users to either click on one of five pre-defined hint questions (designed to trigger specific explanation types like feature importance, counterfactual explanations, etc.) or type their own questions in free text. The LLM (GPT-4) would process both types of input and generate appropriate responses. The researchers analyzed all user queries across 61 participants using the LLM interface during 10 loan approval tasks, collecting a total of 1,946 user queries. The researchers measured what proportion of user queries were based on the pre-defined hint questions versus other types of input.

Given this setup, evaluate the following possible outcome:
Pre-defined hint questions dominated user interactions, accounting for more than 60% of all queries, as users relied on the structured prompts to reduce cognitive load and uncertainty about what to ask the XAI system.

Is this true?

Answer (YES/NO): NO